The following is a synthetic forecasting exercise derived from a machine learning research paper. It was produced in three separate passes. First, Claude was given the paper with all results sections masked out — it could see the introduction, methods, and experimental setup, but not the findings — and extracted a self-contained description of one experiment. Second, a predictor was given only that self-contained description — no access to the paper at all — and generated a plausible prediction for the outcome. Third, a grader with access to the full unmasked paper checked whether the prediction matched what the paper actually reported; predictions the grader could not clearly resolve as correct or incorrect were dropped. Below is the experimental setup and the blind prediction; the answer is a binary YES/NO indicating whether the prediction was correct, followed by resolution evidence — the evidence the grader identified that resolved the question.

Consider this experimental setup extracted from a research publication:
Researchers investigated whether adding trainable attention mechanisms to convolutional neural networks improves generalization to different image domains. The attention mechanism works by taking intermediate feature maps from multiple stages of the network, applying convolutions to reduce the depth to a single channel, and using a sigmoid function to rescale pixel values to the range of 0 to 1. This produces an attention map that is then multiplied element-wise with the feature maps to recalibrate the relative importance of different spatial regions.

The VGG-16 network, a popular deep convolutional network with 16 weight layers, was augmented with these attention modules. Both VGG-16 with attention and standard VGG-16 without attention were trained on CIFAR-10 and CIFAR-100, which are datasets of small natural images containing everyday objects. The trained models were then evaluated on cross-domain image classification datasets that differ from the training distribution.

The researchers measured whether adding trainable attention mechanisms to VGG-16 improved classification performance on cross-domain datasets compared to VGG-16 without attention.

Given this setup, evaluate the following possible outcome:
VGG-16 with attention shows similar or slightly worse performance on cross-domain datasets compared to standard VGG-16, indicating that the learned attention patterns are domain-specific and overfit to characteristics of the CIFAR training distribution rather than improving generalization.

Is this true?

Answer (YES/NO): NO